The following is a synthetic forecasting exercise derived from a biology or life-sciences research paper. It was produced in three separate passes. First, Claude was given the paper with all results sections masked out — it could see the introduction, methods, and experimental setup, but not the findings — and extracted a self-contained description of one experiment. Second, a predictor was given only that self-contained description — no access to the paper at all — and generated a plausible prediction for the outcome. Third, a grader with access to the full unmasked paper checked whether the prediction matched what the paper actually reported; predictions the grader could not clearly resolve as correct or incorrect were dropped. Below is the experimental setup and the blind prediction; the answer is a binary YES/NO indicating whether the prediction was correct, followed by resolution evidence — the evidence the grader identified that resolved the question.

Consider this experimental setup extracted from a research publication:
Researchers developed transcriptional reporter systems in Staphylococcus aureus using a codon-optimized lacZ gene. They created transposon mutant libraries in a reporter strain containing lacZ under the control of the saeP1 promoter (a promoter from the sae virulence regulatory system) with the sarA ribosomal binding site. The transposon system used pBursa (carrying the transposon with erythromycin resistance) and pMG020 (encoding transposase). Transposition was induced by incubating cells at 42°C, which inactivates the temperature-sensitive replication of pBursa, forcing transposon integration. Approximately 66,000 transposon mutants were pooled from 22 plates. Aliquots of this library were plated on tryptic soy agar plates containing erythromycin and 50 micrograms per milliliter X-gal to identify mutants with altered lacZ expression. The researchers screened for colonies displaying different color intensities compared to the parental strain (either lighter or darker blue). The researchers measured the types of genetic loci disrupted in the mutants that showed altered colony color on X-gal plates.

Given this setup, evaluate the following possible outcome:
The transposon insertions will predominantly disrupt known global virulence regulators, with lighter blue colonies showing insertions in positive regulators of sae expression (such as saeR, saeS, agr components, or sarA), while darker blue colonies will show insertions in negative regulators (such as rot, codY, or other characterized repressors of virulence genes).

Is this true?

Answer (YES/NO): NO